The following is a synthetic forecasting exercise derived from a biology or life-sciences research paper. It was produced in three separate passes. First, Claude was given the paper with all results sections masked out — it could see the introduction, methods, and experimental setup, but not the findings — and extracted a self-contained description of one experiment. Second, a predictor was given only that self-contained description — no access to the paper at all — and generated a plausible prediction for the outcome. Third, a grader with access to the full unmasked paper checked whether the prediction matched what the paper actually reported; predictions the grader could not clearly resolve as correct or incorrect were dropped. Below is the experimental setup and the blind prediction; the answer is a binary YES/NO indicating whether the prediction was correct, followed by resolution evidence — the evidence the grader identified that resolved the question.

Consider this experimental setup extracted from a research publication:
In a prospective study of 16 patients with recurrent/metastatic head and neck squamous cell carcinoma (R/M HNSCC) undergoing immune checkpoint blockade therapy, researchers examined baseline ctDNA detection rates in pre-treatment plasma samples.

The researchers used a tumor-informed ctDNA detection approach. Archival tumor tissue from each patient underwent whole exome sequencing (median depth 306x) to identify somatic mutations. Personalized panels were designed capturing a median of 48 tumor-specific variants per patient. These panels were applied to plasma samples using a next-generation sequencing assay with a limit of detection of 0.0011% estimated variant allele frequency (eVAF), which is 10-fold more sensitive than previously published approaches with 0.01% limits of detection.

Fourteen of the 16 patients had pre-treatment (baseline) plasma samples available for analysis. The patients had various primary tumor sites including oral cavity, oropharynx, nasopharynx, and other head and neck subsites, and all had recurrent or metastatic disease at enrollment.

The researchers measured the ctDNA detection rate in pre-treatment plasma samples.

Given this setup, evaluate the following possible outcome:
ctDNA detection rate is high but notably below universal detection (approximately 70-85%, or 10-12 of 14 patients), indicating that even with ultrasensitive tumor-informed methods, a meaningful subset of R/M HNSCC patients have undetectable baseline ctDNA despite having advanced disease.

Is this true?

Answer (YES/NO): NO